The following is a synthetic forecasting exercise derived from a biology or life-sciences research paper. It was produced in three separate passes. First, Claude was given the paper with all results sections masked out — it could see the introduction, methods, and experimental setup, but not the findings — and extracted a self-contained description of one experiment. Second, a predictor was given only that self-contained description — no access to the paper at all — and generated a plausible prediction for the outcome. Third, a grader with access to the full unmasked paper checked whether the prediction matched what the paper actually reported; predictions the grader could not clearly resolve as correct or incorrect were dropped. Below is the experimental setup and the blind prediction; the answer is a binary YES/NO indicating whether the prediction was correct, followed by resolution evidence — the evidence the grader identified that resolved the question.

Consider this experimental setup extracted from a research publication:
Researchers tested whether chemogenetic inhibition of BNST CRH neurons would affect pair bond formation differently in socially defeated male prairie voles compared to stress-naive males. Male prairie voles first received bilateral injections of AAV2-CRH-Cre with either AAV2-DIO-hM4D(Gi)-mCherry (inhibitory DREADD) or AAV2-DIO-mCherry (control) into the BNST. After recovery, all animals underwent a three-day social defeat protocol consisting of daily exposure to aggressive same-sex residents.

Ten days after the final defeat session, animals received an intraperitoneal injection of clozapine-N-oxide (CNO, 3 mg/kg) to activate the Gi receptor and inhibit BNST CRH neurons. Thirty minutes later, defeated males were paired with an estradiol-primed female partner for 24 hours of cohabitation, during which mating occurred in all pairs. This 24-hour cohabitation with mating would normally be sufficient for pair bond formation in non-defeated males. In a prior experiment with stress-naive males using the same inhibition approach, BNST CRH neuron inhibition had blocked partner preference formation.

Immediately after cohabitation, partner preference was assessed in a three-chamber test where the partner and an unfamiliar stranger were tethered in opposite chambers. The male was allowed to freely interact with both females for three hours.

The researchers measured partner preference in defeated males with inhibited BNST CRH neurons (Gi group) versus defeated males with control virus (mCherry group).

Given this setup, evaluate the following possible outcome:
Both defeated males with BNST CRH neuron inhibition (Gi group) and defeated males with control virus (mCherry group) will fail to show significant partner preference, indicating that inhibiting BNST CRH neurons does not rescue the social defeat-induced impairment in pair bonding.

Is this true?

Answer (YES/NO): NO